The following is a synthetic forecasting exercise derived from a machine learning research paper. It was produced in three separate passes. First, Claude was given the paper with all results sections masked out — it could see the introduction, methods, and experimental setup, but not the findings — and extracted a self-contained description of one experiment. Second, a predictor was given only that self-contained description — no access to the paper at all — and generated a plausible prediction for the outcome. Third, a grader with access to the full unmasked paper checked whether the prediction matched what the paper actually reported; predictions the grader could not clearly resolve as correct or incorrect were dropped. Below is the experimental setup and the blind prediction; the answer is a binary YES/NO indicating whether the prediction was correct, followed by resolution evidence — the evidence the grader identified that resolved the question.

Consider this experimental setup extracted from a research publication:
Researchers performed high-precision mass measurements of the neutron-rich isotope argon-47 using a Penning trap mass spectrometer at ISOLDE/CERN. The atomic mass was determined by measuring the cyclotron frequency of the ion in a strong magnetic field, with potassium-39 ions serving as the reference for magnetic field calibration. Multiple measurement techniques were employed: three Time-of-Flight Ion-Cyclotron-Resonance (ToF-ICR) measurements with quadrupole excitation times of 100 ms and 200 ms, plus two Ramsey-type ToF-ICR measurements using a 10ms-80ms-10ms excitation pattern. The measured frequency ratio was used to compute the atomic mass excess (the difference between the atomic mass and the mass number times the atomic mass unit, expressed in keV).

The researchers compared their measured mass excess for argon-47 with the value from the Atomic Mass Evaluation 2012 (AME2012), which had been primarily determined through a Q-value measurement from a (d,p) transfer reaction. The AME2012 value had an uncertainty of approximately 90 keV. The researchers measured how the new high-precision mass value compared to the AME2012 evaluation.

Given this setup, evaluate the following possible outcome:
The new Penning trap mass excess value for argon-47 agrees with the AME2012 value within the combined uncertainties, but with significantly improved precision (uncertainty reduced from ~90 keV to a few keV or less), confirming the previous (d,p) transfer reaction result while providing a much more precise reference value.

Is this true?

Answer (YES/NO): NO